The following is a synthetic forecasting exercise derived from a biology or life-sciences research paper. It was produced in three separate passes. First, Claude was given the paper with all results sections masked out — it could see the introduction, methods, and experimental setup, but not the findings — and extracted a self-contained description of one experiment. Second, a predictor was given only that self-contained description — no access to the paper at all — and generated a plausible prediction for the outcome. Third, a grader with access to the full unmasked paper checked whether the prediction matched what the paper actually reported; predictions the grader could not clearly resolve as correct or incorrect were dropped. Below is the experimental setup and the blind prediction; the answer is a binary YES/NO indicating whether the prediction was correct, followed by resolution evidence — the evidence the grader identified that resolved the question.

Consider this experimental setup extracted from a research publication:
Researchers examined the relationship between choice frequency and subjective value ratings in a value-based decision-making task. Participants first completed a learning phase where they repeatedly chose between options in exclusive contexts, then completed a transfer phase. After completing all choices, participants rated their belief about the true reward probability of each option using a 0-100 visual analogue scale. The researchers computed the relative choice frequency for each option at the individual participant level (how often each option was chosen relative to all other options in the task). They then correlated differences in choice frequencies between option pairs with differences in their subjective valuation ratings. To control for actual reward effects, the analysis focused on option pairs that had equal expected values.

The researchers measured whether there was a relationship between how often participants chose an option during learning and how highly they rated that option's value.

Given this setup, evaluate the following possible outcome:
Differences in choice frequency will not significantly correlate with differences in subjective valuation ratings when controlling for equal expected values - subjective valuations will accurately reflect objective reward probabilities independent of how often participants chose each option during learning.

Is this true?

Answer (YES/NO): NO